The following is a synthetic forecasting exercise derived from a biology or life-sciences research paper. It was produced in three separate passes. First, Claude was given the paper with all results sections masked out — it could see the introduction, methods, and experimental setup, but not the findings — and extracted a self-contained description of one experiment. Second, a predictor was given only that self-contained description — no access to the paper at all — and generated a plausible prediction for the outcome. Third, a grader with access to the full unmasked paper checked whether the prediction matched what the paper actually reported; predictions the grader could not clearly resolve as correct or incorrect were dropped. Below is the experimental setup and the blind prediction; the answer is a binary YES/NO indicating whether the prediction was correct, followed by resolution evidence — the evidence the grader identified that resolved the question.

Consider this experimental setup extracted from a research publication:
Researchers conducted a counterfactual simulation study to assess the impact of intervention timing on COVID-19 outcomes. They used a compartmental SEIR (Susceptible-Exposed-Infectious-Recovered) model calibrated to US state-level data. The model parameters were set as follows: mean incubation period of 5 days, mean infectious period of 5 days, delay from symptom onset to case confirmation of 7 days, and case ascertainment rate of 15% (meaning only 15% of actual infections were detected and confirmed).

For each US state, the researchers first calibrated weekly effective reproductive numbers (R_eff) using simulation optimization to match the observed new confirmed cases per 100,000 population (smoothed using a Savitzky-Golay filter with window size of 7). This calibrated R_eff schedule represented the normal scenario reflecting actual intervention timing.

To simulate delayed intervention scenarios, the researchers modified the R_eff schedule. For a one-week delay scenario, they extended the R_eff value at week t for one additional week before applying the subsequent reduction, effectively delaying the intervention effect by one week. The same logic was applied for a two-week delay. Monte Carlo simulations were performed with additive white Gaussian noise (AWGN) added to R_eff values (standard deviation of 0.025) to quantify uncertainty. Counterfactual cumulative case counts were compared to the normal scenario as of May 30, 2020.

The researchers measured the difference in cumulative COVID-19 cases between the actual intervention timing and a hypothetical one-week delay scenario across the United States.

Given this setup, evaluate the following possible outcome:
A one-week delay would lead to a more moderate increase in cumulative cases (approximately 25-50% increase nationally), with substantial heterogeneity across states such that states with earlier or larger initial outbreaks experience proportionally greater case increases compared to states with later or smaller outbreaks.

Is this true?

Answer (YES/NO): NO